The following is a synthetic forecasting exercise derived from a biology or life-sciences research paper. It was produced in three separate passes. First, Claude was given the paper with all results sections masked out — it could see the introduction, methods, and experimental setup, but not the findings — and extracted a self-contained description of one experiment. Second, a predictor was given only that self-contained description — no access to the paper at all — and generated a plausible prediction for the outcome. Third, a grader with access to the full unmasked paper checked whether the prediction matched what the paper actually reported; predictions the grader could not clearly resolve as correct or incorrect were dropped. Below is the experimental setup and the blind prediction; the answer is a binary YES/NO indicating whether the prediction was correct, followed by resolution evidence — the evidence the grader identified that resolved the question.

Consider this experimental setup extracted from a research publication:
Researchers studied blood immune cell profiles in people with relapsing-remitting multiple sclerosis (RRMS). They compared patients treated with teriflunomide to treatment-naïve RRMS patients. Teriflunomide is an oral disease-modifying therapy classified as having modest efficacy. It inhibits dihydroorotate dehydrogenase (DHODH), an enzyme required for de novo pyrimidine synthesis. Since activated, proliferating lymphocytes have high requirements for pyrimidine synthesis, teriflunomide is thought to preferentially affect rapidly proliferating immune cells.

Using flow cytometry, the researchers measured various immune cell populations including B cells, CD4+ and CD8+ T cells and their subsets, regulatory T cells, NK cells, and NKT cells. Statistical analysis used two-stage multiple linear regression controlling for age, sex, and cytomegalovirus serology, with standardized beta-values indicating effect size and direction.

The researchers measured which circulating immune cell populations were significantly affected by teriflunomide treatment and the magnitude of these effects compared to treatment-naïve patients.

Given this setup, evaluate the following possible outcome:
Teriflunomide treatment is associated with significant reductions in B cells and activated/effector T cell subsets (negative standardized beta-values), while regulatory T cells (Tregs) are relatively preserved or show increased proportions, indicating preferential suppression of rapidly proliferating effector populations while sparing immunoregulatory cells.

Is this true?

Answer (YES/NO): NO